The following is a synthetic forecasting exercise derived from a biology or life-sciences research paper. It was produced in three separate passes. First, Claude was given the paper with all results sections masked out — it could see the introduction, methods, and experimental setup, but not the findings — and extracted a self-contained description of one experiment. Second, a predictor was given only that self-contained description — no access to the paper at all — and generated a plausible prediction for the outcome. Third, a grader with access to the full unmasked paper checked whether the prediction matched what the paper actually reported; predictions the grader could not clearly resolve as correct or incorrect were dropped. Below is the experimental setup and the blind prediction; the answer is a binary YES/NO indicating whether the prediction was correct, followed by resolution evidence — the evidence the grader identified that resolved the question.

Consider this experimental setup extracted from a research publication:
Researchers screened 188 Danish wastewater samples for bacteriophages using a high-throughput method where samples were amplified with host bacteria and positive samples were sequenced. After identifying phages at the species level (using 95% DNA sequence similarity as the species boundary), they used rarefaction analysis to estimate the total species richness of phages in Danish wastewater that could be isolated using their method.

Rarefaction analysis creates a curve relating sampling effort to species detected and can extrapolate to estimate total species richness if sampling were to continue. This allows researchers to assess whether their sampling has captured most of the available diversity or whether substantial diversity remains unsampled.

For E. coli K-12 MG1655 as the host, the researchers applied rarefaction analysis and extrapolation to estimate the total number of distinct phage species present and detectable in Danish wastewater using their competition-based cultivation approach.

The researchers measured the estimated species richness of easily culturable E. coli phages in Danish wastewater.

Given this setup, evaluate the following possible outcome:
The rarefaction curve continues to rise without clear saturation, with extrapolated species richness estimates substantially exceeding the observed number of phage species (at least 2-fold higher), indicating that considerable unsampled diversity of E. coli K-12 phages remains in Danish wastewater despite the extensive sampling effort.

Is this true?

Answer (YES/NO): YES